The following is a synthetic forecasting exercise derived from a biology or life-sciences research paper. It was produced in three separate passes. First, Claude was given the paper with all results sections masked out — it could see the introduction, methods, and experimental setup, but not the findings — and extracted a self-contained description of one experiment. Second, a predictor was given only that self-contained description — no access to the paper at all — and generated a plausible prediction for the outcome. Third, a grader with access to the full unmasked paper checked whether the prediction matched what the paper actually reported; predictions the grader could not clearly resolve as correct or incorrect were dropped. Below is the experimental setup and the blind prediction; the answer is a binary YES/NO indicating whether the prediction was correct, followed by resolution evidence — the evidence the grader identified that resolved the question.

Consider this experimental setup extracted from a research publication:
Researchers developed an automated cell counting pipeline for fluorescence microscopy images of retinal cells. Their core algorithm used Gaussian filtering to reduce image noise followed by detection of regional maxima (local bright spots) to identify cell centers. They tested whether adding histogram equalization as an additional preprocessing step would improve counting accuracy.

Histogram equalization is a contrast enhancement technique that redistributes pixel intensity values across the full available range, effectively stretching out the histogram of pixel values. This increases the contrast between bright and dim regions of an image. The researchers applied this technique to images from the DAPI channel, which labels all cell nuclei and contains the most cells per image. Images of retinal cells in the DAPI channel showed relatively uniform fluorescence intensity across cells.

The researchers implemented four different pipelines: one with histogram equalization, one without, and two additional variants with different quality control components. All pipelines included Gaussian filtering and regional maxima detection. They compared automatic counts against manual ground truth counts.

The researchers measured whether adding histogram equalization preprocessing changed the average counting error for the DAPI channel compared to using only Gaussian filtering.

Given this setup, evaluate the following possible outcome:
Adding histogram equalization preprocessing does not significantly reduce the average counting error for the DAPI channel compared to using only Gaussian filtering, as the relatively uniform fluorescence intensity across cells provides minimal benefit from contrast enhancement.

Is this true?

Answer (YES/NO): YES